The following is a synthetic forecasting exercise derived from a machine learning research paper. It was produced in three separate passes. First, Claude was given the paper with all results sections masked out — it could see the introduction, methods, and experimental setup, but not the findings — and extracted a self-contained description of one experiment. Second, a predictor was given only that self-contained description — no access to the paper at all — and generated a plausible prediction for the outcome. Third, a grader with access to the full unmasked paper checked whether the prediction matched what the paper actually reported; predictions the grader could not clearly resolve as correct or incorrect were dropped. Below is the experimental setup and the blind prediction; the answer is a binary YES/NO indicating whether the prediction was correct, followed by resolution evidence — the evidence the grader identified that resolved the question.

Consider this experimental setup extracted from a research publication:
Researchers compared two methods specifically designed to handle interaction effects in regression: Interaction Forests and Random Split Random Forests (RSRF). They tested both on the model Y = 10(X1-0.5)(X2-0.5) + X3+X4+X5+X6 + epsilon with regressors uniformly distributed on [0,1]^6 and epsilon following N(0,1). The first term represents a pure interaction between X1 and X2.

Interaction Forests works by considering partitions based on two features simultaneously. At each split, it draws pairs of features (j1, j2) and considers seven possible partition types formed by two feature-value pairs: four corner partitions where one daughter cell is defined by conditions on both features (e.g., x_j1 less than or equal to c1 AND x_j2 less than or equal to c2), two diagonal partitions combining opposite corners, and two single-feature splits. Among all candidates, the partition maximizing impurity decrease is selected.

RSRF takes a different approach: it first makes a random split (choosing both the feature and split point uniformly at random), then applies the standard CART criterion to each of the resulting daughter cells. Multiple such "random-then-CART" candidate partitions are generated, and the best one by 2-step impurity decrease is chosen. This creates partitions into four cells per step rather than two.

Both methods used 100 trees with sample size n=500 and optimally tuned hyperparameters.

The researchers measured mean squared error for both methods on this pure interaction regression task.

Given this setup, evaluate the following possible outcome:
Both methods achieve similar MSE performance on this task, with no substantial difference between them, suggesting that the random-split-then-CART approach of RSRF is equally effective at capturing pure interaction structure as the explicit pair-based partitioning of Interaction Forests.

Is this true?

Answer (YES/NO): NO